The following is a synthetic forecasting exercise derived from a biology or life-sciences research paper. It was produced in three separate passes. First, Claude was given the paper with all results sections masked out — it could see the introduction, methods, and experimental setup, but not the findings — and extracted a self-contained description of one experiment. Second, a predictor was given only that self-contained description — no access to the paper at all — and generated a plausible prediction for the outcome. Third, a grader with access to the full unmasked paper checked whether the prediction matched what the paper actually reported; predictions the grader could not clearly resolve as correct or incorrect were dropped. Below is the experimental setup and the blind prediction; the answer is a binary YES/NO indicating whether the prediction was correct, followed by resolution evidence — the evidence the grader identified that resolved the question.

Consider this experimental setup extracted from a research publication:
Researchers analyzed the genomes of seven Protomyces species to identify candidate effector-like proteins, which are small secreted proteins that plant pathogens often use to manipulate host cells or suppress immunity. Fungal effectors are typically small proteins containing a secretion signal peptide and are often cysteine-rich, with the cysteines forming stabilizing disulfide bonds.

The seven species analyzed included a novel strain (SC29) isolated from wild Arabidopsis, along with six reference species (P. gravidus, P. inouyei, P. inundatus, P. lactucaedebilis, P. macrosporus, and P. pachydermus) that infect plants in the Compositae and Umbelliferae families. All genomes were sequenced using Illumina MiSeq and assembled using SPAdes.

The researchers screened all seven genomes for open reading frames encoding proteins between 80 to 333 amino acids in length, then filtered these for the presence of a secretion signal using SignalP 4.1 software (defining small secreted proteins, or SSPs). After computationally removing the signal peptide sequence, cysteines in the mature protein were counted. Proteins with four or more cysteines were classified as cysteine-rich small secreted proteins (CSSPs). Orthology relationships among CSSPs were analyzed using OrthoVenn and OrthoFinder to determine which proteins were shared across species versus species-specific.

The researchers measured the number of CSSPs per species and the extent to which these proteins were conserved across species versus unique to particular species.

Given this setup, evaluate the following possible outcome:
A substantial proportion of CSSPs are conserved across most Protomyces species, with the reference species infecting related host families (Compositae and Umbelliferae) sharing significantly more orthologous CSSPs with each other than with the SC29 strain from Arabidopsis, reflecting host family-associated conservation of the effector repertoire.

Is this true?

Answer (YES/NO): YES